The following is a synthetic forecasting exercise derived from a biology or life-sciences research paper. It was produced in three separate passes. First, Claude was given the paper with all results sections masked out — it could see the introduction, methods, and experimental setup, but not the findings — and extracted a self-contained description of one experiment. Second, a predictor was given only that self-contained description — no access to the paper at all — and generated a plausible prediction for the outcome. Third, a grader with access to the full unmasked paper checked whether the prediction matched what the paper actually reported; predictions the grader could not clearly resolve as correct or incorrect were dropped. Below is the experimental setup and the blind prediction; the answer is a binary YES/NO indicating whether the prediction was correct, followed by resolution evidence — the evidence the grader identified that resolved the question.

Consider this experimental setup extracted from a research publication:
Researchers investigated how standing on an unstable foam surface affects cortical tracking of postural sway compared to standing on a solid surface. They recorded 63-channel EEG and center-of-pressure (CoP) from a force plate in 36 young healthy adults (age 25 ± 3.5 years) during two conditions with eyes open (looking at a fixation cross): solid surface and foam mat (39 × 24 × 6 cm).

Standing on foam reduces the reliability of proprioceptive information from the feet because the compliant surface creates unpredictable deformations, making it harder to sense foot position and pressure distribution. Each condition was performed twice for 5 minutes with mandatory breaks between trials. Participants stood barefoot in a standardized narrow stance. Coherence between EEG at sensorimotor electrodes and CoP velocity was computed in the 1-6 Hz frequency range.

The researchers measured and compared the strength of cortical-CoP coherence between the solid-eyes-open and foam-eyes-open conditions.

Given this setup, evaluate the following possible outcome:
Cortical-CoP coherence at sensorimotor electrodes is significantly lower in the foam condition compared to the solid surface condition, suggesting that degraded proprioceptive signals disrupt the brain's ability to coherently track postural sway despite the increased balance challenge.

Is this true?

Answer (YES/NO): NO